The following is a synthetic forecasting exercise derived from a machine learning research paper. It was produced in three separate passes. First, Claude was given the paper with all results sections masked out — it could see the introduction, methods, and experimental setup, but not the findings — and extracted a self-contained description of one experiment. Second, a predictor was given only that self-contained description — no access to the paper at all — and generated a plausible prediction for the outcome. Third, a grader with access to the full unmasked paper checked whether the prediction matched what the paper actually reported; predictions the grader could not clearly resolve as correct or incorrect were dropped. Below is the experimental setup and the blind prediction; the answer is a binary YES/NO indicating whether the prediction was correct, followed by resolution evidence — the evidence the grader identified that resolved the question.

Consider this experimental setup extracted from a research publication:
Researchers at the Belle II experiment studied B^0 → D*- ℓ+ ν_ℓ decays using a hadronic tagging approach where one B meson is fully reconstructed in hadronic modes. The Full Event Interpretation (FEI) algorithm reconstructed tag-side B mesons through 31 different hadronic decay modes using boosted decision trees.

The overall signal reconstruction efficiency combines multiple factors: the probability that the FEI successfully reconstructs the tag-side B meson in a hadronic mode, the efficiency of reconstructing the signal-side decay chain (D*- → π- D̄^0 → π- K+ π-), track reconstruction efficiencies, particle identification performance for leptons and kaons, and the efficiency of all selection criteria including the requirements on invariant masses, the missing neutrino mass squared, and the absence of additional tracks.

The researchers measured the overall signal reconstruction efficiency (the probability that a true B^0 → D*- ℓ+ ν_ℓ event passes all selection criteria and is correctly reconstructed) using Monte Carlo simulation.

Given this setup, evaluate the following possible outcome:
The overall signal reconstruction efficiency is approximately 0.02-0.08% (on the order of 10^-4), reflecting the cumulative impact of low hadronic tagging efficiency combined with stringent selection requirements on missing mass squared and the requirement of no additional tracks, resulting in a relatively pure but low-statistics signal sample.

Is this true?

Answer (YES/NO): NO